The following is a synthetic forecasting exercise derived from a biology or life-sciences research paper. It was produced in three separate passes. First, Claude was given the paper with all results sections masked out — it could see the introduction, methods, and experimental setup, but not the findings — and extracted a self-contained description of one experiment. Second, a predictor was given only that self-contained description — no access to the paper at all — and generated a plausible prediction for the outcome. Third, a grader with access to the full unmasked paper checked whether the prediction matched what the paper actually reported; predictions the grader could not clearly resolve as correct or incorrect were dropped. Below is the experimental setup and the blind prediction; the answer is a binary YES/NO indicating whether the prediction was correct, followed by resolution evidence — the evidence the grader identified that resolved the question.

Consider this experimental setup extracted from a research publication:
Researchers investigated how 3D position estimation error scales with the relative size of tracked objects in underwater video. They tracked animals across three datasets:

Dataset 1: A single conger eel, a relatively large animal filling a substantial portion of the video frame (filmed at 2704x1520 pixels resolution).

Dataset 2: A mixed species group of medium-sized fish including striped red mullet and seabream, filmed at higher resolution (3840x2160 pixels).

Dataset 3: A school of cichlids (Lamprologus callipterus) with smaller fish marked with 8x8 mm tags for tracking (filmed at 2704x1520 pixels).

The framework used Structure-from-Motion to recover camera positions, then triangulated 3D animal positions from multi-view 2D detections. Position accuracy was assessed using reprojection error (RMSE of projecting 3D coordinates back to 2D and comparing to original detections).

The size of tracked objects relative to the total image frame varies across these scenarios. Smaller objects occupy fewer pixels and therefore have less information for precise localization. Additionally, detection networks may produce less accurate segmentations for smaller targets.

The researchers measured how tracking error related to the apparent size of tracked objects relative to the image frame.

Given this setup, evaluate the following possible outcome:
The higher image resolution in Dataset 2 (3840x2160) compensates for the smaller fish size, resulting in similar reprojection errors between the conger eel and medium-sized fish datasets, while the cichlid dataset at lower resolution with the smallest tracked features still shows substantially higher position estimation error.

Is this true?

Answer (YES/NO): NO